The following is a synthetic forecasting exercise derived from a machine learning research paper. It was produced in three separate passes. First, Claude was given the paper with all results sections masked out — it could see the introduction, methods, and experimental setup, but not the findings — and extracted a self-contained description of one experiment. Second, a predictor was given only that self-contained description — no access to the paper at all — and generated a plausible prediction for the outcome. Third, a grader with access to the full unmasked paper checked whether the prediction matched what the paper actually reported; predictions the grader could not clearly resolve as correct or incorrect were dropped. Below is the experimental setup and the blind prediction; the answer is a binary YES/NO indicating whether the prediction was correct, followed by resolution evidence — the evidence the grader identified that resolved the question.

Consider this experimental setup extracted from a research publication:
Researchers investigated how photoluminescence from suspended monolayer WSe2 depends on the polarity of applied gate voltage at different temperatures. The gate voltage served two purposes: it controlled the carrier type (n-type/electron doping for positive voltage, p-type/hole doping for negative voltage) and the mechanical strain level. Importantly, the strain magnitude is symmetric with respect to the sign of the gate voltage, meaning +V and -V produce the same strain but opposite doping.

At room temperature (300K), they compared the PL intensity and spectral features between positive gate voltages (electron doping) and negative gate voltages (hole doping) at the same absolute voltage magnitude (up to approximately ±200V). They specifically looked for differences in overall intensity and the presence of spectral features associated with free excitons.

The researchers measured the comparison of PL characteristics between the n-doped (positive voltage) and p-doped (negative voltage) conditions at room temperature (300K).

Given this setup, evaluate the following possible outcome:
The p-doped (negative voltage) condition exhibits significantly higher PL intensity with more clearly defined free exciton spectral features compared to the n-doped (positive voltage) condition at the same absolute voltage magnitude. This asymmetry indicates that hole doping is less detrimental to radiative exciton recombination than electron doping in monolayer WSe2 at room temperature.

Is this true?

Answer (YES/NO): YES